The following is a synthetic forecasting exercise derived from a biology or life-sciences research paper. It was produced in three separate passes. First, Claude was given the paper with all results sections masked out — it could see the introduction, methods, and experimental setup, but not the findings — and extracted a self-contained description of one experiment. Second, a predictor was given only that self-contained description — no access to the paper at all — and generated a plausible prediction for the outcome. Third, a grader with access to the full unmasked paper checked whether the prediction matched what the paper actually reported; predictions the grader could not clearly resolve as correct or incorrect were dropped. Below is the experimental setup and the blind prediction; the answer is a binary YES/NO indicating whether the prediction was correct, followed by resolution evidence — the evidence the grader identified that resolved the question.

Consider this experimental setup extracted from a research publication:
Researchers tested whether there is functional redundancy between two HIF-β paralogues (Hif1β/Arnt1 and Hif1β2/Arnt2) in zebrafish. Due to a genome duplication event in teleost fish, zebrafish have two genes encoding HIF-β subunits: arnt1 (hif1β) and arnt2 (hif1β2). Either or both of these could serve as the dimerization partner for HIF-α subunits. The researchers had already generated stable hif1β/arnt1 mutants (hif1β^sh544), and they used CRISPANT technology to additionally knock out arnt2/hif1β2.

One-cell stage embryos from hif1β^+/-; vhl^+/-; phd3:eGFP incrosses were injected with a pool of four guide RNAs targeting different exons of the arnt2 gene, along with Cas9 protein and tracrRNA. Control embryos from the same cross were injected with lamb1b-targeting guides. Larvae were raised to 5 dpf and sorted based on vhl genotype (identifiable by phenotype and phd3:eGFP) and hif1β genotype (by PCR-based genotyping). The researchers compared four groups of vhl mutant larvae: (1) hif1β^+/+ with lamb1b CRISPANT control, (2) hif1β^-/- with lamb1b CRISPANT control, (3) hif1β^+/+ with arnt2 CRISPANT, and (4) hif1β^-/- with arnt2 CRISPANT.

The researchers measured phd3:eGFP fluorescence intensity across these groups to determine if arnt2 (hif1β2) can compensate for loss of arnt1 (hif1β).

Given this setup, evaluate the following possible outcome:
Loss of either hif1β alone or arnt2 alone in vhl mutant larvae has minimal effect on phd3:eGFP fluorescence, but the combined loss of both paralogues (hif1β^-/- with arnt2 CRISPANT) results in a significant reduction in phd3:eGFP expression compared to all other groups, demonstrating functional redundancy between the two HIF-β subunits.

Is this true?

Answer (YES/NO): NO